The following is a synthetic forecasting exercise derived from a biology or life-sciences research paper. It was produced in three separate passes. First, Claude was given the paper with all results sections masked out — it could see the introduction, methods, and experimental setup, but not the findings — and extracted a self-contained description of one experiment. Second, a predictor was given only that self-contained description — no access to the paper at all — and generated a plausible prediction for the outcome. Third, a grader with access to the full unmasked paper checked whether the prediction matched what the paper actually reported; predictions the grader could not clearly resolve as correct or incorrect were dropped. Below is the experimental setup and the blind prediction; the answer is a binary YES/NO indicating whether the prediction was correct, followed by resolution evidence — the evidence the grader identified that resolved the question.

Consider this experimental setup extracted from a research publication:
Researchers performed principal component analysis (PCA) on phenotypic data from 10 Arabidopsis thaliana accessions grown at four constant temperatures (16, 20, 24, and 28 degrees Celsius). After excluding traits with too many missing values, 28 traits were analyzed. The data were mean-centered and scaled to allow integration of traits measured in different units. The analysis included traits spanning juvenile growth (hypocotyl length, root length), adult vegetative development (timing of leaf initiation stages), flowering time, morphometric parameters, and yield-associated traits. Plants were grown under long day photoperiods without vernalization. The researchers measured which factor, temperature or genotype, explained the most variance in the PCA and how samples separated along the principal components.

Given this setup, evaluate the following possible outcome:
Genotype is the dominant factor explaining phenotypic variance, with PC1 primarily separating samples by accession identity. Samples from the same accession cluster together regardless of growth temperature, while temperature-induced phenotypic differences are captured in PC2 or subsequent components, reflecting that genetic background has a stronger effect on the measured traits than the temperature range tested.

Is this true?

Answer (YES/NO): NO